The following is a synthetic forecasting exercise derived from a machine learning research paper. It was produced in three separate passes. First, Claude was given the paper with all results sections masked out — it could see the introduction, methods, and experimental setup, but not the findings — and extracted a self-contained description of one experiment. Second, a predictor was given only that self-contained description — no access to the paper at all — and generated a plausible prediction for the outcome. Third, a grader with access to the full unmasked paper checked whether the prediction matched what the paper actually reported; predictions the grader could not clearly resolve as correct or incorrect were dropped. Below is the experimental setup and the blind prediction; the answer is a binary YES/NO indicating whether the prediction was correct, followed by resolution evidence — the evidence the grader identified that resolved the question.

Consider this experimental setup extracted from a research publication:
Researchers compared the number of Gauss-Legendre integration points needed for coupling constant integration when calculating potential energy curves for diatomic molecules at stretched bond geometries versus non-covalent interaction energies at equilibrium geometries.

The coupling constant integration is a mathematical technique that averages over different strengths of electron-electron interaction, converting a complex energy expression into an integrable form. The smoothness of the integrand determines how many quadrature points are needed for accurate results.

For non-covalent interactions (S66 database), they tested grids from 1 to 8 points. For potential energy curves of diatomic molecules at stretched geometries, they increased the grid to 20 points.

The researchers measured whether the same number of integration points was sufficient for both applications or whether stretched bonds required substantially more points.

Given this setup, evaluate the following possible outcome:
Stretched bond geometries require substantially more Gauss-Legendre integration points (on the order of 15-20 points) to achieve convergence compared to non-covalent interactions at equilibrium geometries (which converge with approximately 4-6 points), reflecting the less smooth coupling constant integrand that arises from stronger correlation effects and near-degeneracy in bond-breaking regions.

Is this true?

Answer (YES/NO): NO